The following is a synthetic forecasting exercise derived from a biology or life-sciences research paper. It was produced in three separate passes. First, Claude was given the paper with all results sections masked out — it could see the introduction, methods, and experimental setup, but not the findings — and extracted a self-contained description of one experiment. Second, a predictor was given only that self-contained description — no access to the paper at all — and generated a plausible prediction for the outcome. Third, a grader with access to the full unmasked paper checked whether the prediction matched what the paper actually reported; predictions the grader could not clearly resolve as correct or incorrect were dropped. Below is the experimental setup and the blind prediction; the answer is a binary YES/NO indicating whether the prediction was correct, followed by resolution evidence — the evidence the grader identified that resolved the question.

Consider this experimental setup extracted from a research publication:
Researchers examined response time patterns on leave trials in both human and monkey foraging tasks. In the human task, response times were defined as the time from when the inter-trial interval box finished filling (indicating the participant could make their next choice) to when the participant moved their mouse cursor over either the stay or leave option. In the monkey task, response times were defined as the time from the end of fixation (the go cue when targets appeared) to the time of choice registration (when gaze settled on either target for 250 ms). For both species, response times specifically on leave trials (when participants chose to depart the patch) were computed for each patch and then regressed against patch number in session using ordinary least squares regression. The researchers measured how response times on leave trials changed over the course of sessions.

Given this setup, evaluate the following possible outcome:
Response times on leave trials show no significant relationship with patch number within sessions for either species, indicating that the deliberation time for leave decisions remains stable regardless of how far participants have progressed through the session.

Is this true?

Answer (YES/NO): NO